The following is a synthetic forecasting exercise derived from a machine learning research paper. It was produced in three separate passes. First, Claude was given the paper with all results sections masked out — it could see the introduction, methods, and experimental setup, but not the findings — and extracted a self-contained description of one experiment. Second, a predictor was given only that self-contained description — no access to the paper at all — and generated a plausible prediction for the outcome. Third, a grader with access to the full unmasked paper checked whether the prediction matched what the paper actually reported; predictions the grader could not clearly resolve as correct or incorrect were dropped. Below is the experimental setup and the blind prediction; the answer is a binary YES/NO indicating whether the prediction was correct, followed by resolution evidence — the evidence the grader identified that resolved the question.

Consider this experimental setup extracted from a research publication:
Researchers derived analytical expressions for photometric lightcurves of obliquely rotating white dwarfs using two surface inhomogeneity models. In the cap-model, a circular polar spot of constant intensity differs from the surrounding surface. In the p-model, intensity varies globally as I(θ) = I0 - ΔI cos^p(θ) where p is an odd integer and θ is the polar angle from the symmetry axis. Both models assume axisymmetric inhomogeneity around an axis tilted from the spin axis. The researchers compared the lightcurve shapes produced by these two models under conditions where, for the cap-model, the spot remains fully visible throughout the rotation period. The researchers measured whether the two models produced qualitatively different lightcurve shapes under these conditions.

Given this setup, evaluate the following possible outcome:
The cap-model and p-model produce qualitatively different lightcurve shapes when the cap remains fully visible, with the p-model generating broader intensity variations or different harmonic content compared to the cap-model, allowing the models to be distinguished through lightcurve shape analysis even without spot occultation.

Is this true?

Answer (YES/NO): NO